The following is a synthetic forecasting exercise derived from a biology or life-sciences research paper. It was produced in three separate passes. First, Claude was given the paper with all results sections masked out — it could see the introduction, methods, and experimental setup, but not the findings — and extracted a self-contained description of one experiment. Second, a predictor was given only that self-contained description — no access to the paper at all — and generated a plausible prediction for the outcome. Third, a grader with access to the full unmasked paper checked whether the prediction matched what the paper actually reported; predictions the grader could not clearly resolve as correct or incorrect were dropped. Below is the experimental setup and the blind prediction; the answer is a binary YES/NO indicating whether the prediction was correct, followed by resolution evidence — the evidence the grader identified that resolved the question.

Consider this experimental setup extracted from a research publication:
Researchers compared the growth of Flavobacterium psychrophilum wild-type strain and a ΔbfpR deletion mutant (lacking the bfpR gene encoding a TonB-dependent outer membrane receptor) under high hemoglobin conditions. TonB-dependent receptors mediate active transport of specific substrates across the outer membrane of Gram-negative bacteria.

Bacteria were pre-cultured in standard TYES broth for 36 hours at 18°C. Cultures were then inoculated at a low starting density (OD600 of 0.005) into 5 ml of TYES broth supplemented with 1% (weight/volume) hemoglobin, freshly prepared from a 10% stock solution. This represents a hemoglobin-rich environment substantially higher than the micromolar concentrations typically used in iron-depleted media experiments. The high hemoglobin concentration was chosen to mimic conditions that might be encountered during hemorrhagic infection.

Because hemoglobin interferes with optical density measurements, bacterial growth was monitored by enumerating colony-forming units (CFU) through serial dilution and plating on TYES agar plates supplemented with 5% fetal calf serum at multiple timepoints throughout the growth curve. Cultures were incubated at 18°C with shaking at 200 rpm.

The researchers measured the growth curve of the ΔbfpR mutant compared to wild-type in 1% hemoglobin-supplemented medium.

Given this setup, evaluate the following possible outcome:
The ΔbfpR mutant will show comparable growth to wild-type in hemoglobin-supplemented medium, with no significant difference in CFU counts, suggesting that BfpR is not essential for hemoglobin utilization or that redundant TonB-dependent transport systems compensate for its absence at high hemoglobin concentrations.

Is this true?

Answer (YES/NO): NO